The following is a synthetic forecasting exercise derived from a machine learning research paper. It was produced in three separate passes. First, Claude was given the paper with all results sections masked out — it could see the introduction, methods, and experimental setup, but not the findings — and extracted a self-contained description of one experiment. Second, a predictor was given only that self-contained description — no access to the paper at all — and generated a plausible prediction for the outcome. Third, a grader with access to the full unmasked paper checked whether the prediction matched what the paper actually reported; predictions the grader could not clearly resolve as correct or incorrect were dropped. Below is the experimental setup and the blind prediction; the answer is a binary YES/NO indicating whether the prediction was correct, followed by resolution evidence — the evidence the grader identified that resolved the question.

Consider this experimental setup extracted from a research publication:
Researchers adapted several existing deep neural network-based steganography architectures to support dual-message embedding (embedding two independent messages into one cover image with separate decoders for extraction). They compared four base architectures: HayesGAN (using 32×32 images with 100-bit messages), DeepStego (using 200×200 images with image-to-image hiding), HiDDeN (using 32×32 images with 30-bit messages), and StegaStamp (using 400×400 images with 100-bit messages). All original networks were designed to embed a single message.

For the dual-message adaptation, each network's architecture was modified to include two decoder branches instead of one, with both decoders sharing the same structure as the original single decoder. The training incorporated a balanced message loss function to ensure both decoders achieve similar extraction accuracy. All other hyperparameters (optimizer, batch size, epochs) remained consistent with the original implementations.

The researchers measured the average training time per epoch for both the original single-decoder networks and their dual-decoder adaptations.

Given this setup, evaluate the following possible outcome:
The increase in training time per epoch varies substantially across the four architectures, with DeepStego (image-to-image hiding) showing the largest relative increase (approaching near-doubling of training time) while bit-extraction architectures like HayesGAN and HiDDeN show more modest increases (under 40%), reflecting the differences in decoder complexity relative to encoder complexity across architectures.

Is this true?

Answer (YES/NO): NO